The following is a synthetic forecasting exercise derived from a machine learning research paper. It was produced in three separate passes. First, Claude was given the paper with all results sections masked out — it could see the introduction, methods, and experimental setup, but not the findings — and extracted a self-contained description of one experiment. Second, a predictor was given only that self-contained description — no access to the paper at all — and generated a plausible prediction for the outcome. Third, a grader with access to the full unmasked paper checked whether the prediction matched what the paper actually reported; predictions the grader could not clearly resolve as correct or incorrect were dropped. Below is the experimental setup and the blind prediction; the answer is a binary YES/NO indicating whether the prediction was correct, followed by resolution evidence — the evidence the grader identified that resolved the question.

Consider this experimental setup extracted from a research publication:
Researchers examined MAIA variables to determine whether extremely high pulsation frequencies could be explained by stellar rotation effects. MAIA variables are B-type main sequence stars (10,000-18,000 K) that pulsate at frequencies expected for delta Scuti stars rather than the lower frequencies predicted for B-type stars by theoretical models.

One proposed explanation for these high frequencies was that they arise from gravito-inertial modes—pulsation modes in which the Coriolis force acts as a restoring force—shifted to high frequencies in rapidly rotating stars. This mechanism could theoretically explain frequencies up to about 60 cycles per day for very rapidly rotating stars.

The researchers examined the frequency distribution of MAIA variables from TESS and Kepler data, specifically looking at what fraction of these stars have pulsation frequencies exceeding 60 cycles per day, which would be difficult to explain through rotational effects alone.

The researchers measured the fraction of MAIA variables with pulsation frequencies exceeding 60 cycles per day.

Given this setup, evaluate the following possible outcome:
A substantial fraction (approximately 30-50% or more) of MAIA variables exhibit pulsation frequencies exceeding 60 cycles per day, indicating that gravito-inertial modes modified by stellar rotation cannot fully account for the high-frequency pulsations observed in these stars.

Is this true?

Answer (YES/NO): NO